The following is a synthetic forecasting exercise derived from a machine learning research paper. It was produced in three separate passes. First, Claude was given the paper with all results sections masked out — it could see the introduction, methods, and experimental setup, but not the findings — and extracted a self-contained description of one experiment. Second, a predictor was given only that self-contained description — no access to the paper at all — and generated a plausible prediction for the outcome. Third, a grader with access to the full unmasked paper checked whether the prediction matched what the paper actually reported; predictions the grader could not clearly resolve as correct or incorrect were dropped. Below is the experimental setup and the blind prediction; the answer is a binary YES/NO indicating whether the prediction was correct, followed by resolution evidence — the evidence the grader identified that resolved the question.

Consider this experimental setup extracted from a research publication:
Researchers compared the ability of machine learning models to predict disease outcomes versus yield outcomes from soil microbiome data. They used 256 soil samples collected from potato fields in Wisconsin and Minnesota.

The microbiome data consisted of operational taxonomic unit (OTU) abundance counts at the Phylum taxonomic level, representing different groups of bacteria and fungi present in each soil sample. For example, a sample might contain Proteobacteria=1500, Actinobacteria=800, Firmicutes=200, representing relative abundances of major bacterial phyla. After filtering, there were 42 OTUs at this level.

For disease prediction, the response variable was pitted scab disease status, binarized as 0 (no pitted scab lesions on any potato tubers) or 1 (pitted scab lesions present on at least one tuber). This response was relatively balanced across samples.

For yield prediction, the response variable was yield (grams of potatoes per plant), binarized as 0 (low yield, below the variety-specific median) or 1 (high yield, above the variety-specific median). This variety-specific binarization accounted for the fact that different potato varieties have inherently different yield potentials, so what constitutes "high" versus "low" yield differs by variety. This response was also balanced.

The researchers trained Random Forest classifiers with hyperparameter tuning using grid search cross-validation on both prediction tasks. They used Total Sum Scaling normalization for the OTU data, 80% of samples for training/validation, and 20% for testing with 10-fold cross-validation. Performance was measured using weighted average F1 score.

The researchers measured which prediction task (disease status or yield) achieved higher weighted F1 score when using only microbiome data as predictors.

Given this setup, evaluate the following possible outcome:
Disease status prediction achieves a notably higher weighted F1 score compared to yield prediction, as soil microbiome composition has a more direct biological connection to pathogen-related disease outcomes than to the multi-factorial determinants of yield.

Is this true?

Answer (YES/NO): NO